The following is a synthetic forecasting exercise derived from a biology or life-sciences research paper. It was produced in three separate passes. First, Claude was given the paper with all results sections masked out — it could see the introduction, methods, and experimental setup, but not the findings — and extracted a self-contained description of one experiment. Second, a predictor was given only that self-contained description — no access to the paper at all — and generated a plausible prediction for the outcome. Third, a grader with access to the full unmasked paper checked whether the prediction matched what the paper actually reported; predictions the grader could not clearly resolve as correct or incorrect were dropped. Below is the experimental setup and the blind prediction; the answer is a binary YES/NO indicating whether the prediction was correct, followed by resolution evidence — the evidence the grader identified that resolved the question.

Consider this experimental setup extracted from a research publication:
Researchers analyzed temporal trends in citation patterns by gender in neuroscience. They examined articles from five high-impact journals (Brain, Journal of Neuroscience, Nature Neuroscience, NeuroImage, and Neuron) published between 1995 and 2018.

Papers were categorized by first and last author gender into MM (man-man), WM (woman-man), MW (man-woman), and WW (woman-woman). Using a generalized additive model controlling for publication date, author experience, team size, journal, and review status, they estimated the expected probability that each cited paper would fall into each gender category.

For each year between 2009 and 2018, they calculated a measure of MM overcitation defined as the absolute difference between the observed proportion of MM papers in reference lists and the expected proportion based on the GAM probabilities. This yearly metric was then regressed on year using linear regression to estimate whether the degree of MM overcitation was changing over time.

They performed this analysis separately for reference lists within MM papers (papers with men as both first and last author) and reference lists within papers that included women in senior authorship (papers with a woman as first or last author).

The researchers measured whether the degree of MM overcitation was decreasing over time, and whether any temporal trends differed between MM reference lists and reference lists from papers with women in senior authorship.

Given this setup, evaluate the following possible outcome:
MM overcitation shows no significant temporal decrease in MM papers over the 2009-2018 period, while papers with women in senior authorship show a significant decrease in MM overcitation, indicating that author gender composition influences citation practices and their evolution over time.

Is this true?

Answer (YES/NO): NO